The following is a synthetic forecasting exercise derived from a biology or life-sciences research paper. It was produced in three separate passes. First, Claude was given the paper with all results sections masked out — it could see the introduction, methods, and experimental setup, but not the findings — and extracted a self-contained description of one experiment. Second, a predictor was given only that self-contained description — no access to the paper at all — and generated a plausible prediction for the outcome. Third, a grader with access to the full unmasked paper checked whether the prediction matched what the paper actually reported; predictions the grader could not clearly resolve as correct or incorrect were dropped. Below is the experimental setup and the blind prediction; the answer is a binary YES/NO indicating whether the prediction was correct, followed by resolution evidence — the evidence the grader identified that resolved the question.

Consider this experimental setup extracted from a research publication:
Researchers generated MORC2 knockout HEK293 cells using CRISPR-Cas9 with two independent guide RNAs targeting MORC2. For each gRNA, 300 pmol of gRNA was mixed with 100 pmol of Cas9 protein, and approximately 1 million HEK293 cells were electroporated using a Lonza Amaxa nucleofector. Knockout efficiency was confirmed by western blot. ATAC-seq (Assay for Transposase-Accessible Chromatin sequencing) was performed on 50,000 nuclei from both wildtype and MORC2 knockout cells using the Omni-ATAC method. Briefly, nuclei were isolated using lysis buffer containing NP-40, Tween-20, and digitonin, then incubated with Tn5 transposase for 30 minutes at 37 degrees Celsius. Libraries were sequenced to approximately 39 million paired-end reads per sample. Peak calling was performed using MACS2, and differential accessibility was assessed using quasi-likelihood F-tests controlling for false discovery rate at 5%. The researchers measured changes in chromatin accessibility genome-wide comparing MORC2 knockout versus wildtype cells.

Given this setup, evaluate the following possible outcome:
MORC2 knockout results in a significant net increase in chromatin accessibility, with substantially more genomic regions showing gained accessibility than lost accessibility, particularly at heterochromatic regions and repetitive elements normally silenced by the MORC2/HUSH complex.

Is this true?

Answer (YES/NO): NO